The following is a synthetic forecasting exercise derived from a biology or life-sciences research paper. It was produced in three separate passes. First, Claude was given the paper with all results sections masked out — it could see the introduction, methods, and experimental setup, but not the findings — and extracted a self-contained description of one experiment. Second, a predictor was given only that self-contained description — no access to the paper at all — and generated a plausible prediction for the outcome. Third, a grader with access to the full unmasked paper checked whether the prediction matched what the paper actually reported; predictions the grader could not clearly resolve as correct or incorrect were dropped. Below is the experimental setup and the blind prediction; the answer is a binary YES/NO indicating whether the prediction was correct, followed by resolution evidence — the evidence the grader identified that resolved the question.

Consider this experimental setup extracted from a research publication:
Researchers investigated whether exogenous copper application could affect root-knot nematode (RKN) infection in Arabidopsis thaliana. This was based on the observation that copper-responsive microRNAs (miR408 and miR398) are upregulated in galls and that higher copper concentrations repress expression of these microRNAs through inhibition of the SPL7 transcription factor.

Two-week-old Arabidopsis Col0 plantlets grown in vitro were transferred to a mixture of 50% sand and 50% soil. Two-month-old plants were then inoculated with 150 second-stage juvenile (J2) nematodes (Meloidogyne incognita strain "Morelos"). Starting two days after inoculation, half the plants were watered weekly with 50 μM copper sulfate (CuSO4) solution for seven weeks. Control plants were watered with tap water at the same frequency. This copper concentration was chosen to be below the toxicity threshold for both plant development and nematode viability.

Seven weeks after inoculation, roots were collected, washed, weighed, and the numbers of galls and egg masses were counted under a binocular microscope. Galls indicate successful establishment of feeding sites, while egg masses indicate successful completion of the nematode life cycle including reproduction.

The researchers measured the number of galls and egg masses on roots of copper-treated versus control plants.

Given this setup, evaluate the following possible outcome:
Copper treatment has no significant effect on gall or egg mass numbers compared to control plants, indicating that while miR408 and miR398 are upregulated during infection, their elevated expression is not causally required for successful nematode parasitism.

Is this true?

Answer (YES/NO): NO